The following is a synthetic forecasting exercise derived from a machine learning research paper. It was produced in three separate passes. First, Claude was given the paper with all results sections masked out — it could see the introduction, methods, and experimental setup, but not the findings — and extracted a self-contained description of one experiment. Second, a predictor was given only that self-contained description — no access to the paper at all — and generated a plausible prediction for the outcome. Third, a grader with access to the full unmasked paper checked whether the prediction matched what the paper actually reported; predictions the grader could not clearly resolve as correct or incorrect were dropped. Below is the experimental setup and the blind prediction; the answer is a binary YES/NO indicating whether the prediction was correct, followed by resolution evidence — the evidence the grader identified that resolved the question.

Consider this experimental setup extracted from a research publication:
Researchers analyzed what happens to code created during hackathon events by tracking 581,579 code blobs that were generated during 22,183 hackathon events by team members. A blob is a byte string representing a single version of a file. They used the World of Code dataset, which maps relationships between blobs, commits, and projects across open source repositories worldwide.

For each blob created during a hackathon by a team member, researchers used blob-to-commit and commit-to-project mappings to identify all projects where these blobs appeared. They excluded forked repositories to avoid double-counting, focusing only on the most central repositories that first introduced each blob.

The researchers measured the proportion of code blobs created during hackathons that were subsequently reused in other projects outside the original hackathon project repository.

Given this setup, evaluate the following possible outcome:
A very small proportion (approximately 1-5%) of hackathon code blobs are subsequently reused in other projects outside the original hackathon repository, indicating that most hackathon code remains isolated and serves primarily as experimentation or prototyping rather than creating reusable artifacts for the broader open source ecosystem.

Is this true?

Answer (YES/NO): NO